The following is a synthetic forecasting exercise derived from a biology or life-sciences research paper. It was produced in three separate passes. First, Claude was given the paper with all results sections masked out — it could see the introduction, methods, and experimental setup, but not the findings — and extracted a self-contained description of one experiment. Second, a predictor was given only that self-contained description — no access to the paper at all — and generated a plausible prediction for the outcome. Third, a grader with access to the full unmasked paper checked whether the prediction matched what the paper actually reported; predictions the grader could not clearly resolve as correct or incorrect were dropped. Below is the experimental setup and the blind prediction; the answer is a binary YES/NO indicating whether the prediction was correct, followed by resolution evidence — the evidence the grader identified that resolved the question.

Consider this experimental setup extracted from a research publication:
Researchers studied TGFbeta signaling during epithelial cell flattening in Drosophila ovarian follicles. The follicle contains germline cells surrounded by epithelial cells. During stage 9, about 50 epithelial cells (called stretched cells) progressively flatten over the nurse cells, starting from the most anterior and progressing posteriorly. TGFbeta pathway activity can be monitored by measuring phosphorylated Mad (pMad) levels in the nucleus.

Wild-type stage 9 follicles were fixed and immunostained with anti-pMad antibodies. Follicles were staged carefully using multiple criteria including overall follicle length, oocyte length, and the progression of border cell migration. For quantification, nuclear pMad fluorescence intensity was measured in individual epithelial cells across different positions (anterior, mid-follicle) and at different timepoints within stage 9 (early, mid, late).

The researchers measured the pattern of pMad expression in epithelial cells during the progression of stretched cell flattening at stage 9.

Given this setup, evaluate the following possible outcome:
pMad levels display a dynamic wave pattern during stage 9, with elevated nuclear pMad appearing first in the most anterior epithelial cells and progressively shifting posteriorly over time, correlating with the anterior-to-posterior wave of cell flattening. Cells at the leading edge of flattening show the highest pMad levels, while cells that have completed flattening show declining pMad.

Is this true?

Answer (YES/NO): YES